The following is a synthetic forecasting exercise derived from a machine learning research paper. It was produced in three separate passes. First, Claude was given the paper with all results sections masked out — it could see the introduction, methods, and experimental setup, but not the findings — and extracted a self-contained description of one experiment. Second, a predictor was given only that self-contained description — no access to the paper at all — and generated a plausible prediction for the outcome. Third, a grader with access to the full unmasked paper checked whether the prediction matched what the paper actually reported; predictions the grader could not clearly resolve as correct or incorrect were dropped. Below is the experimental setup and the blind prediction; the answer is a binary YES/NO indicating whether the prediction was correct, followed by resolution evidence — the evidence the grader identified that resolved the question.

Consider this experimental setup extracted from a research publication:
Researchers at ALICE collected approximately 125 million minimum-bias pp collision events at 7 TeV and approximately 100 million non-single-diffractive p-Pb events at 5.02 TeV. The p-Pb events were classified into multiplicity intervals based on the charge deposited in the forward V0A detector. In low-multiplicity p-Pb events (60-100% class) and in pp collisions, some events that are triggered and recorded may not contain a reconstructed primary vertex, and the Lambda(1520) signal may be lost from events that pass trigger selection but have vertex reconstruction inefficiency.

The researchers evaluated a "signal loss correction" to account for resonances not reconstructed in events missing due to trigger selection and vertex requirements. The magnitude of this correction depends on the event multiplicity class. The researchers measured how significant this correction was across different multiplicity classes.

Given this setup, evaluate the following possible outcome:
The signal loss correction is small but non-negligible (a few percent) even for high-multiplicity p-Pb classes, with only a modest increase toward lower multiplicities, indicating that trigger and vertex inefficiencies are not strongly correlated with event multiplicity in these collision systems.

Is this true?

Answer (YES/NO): NO